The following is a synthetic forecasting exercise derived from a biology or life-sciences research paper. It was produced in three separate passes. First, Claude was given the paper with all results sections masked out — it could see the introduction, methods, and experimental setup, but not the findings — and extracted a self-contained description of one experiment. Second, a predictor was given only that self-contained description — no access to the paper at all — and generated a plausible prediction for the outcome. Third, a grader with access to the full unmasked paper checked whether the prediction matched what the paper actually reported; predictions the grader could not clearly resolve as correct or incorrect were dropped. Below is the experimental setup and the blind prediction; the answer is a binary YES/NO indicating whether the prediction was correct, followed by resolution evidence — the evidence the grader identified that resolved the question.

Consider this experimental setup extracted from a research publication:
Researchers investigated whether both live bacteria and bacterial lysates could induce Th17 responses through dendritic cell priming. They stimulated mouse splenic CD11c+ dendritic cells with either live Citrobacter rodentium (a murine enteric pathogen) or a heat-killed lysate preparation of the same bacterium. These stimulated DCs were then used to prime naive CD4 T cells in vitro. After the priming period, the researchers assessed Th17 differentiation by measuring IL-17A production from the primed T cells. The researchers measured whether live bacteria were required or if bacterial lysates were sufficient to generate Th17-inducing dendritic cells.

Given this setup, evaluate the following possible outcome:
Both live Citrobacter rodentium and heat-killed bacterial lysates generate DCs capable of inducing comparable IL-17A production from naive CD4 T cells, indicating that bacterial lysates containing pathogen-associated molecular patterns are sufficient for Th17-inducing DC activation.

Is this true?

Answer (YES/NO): YES